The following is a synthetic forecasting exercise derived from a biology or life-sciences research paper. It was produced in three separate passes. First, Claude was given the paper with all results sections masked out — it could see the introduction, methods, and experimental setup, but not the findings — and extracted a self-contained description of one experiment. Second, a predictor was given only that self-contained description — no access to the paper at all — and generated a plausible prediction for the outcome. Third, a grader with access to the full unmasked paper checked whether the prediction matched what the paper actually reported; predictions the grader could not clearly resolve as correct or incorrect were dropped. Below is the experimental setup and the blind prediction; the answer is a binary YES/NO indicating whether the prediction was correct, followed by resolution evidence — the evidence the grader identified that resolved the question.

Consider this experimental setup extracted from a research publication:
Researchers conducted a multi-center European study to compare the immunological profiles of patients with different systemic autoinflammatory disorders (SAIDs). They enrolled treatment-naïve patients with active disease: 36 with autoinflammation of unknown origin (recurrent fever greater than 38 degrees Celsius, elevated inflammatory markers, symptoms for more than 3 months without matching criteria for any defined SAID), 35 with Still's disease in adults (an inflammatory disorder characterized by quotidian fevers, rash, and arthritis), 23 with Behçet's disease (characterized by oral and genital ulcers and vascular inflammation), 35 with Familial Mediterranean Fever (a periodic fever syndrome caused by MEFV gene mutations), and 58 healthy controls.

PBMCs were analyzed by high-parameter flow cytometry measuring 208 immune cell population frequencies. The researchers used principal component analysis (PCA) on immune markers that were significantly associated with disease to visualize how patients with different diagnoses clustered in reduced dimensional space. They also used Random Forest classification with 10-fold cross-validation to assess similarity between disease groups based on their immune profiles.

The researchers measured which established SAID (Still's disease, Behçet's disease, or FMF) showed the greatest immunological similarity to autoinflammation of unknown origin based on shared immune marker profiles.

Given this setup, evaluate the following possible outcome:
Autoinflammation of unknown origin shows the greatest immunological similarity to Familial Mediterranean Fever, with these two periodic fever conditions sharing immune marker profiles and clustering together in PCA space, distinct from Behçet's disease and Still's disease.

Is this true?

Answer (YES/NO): NO